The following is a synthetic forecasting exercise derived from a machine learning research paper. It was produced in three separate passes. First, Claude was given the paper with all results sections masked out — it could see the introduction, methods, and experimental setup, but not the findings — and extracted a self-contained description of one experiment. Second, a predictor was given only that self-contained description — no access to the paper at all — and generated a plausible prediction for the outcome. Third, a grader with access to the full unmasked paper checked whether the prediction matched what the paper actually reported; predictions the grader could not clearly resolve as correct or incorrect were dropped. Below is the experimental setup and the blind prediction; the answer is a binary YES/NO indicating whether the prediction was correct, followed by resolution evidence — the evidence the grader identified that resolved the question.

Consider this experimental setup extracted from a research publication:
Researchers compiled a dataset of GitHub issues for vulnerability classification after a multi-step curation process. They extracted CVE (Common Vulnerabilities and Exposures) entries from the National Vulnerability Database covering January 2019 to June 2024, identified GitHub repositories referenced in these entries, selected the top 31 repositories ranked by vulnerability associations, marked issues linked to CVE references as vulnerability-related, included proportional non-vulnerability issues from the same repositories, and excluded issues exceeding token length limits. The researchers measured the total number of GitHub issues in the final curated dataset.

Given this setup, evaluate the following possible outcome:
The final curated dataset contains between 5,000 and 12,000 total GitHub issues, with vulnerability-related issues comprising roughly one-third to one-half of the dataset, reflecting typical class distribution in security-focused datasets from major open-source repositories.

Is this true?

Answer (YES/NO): NO